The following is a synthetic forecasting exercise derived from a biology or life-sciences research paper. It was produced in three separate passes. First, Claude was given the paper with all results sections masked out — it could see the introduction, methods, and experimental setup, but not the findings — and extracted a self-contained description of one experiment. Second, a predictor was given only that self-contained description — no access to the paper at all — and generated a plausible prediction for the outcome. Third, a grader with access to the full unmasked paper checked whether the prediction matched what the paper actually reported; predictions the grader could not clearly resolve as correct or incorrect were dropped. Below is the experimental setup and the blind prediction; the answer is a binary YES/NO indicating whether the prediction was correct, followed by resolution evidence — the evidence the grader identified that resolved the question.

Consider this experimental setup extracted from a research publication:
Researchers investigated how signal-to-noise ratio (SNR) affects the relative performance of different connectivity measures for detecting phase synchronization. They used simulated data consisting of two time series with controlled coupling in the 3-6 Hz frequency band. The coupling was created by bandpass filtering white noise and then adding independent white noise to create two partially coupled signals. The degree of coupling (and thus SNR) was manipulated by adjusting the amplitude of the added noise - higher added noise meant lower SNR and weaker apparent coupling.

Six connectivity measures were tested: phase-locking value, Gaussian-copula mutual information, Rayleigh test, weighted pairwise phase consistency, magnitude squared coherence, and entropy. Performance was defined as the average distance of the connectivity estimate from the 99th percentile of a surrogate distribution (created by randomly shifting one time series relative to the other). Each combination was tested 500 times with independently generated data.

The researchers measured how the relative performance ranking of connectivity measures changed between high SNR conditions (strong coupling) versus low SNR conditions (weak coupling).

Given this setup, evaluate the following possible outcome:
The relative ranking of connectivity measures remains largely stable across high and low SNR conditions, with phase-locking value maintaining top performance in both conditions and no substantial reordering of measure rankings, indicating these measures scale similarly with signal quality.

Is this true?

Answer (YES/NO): NO